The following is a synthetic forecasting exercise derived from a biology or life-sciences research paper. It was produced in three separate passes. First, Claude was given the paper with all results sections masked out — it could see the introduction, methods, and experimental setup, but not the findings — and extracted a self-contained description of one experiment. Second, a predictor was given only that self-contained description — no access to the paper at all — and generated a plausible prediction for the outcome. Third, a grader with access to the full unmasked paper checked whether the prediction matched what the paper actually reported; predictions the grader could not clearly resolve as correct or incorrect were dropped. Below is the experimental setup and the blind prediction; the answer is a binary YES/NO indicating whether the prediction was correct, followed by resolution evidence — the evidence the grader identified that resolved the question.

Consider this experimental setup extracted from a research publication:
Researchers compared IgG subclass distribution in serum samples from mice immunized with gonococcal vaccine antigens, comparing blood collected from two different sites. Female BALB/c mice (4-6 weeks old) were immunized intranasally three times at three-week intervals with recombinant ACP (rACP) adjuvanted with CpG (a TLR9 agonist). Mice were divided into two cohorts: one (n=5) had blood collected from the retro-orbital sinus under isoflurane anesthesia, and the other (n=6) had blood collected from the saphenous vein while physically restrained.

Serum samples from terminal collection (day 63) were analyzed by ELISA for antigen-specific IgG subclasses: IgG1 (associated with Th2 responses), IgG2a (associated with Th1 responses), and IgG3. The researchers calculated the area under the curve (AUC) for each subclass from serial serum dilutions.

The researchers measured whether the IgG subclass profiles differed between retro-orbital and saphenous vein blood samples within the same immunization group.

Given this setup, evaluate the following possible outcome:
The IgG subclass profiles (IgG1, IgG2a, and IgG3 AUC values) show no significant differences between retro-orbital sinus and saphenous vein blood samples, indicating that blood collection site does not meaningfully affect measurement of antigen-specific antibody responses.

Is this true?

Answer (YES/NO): YES